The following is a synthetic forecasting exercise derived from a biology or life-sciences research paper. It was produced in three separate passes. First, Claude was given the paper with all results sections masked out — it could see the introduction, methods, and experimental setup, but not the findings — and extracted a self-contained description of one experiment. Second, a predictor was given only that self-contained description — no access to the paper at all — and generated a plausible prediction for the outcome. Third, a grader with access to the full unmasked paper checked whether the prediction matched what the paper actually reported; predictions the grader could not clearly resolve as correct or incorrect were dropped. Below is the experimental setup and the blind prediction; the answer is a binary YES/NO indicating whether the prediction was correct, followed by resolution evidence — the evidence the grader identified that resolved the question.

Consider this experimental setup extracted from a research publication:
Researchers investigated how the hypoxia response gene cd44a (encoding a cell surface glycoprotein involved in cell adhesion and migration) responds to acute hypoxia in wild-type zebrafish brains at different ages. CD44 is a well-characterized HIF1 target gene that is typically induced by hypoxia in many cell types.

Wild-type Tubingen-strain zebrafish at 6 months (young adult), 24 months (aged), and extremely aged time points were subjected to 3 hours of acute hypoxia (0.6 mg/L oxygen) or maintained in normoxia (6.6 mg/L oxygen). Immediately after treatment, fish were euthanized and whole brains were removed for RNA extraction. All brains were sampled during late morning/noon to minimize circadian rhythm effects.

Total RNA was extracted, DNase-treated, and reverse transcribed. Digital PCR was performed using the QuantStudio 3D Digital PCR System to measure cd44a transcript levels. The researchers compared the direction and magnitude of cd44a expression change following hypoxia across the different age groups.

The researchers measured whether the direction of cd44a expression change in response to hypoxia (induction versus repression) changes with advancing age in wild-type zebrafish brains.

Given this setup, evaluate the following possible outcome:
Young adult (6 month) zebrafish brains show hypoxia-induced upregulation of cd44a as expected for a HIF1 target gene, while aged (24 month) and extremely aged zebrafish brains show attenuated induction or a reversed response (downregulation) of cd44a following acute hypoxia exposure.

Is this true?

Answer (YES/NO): NO